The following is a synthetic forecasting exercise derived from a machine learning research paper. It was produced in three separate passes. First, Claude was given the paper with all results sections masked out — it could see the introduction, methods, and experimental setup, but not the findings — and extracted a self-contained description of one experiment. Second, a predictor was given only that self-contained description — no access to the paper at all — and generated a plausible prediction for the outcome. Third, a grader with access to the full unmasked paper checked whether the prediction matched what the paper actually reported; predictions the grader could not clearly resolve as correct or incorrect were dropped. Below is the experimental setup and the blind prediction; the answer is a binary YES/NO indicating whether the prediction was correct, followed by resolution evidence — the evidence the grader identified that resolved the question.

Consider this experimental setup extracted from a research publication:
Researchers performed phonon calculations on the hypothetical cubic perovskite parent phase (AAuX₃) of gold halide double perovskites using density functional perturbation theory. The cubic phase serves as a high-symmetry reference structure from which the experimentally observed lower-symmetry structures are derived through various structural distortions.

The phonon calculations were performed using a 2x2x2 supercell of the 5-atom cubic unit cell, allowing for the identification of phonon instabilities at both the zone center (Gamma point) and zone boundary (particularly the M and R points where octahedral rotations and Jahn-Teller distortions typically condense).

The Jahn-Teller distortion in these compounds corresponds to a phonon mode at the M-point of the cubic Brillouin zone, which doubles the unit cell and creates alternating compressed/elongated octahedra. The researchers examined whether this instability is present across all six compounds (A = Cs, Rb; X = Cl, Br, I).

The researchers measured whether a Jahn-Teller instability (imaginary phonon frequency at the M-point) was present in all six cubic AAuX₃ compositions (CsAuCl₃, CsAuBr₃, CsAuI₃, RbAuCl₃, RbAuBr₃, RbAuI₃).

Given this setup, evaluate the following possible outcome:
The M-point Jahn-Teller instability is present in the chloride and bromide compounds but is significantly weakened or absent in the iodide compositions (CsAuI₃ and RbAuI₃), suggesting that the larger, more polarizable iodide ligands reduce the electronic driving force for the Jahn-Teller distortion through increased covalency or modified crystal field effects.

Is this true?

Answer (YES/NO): NO